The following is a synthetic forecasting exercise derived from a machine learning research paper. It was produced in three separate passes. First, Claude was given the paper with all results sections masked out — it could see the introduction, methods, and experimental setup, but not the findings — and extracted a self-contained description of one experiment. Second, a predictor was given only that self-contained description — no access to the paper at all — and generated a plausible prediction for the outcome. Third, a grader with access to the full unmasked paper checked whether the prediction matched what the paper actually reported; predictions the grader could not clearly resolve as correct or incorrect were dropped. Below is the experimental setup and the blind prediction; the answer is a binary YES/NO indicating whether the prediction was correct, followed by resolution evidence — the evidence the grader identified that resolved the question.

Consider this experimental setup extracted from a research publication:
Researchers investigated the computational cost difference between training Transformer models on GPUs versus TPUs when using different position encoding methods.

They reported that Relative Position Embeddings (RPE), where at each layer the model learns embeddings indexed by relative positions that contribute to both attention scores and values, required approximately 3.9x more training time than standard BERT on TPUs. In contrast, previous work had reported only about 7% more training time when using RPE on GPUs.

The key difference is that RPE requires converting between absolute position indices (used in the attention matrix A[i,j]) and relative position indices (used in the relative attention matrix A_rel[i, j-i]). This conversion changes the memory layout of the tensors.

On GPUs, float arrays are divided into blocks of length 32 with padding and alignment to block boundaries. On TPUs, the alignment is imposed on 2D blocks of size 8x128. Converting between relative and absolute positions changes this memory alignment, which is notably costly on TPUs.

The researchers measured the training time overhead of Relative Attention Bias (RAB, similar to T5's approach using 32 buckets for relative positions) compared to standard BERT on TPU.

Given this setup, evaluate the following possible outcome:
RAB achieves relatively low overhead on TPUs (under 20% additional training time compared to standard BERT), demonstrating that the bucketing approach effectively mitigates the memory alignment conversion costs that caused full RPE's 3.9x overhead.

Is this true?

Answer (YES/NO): NO